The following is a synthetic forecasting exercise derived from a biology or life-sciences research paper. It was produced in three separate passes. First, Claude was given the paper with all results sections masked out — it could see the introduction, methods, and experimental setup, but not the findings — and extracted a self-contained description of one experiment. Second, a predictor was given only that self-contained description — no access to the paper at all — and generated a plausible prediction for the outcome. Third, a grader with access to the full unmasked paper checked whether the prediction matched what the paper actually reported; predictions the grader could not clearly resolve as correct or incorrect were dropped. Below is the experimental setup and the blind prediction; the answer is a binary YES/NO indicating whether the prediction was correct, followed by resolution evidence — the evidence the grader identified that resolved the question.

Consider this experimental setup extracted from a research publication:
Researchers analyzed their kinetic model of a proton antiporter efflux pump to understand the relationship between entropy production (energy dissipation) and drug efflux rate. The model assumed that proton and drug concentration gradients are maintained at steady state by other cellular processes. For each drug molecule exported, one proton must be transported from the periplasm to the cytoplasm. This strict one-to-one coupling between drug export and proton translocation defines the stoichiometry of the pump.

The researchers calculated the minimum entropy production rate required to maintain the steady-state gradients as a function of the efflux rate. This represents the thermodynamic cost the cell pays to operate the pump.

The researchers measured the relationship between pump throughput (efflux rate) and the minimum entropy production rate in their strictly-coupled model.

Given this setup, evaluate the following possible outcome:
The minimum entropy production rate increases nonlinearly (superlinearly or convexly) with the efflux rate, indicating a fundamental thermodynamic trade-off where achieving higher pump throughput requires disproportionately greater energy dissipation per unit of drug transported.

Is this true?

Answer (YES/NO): NO